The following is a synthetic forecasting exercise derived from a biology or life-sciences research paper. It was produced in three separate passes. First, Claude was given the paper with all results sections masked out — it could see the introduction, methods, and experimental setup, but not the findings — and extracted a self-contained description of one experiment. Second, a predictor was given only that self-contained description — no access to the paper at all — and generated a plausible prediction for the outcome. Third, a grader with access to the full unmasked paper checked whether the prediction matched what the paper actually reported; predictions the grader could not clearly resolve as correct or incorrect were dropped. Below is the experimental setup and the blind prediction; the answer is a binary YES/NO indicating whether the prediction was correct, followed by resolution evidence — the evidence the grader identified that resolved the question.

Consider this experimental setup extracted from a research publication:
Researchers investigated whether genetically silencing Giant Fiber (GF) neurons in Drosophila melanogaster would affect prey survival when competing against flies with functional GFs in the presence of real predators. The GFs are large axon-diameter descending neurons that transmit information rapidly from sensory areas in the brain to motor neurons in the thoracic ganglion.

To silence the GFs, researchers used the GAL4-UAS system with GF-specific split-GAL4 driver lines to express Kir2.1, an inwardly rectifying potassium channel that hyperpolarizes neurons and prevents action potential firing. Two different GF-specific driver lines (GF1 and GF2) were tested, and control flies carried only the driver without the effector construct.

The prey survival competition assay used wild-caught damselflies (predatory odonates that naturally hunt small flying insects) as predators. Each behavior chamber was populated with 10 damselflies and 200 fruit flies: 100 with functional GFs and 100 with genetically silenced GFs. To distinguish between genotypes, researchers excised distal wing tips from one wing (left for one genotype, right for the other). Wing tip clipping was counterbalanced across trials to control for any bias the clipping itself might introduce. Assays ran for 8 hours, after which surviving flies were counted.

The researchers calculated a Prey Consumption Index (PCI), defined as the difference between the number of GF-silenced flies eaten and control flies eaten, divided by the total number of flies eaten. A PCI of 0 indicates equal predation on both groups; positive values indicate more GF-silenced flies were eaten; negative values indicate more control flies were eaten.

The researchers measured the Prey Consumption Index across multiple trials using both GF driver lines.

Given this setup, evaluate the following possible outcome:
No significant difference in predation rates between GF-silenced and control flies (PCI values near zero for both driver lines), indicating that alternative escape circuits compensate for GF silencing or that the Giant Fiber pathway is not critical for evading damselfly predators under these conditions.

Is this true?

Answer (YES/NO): NO